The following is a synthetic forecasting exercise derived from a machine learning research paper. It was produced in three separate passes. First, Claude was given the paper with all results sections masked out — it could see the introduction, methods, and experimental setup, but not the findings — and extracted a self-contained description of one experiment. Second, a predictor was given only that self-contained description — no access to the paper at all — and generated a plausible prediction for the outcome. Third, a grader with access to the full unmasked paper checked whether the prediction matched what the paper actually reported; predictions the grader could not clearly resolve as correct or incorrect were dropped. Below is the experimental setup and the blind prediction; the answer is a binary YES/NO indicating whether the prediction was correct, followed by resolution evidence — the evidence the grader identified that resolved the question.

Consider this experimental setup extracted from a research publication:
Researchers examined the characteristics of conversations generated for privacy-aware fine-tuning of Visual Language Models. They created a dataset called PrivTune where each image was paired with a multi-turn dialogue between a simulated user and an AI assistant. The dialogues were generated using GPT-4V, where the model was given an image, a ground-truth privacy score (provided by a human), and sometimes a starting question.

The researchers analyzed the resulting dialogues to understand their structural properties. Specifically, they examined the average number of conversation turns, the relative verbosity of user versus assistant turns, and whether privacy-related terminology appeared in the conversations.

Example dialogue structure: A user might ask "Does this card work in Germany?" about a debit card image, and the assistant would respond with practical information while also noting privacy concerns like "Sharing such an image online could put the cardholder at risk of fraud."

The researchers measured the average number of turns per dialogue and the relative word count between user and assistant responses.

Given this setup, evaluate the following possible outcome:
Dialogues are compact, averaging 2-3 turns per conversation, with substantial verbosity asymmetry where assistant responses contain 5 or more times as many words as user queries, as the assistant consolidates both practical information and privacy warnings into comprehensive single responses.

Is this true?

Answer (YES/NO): NO